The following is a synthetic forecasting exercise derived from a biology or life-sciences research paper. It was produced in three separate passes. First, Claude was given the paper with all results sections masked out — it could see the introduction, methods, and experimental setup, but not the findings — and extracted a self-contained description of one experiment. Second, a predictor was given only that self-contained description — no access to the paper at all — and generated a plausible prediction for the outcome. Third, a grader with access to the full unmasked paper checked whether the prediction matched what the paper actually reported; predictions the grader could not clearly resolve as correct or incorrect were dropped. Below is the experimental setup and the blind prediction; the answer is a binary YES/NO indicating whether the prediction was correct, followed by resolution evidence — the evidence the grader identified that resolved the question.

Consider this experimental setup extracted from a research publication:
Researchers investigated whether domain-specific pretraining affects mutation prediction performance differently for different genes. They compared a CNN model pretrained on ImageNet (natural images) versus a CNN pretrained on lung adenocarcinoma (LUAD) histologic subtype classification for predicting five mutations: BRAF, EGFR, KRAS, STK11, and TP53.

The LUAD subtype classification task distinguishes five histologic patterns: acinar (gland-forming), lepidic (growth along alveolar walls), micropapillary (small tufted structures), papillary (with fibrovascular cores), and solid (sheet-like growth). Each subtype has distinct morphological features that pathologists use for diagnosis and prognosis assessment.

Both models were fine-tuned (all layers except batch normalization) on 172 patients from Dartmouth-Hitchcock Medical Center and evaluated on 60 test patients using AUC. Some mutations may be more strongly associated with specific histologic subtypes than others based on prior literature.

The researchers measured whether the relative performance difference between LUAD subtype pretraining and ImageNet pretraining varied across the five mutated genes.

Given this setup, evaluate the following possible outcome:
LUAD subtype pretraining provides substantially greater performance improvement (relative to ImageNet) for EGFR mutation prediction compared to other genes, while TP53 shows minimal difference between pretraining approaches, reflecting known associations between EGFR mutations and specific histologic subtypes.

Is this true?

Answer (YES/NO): NO